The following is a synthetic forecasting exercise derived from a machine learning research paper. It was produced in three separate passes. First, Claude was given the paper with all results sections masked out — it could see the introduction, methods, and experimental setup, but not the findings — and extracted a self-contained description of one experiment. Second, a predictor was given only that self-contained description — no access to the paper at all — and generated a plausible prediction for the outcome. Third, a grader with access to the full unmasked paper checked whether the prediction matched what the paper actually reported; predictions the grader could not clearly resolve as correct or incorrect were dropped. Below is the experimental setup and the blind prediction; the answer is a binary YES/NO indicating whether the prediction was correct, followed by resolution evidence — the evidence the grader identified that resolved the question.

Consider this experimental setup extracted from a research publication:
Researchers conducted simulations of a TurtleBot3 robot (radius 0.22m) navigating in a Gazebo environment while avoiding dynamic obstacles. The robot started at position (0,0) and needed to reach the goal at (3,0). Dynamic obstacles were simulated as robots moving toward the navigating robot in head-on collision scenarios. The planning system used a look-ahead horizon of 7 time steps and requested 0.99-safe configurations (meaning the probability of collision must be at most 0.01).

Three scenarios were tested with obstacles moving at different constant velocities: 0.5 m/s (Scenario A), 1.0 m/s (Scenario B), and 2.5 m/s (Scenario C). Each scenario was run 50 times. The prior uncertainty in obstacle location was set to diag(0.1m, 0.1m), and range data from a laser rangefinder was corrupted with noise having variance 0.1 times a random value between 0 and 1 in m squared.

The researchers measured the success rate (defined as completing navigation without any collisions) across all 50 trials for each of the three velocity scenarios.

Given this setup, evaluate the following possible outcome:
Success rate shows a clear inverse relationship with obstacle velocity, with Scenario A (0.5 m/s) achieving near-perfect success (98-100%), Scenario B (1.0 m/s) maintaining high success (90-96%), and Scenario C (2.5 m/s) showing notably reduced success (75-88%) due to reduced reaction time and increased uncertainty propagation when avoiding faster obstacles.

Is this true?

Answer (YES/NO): NO